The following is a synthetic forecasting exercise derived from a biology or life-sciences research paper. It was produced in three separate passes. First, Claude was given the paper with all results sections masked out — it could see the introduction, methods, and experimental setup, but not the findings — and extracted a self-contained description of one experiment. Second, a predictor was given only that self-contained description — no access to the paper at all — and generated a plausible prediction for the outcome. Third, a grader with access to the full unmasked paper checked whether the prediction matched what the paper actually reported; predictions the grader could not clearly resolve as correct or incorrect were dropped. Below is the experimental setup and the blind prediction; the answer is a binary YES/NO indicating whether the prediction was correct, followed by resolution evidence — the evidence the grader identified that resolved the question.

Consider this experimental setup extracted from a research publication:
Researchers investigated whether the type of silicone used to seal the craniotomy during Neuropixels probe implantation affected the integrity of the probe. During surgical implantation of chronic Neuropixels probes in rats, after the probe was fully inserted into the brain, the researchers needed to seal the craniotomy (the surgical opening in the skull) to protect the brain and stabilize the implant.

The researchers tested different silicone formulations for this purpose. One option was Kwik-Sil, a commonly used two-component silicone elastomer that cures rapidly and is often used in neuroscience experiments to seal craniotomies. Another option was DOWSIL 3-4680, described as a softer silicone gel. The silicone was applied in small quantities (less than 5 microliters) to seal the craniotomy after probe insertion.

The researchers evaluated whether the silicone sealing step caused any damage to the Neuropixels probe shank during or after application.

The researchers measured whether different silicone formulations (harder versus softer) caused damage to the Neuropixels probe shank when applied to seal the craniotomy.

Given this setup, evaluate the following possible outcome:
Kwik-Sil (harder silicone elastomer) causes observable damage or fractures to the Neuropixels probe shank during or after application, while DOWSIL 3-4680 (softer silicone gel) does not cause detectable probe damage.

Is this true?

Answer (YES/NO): YES